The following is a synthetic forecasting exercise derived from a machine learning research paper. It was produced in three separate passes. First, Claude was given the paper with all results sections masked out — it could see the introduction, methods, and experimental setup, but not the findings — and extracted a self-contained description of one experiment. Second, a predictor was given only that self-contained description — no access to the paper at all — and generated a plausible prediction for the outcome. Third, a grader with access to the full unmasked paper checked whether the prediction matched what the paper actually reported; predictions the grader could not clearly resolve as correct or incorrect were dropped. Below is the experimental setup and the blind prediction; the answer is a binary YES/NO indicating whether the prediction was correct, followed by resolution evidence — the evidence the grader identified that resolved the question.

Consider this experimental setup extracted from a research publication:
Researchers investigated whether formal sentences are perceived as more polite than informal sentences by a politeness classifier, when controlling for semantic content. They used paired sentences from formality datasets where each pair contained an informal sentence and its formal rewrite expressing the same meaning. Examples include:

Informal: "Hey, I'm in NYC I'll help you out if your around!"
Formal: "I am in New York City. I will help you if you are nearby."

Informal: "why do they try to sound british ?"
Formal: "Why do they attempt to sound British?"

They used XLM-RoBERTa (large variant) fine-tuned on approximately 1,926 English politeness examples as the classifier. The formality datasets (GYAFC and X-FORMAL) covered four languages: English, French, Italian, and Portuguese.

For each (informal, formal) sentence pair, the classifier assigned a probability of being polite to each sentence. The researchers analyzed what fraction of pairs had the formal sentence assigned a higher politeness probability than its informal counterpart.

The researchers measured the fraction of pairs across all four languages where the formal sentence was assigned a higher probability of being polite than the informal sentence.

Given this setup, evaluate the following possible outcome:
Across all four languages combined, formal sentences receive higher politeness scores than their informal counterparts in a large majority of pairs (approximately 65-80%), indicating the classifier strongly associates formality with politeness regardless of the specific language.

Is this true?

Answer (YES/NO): YES